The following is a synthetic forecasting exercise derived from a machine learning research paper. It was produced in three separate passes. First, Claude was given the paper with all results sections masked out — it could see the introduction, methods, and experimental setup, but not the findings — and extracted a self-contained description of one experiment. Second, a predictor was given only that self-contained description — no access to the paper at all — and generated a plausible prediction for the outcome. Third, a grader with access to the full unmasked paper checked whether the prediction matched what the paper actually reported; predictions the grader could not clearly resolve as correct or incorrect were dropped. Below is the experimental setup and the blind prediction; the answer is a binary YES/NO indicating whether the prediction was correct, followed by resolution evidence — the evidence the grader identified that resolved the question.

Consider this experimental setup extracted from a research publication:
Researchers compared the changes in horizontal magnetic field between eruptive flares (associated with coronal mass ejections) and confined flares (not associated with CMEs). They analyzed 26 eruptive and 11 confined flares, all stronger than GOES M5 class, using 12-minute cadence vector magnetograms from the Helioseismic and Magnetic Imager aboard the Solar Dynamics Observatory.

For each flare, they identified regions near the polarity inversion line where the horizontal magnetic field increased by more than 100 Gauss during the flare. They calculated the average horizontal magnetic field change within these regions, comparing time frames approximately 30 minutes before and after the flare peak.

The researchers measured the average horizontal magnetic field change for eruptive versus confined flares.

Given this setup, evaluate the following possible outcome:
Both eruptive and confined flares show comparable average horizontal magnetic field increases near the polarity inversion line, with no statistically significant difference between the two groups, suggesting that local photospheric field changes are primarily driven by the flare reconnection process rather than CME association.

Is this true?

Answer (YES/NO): YES